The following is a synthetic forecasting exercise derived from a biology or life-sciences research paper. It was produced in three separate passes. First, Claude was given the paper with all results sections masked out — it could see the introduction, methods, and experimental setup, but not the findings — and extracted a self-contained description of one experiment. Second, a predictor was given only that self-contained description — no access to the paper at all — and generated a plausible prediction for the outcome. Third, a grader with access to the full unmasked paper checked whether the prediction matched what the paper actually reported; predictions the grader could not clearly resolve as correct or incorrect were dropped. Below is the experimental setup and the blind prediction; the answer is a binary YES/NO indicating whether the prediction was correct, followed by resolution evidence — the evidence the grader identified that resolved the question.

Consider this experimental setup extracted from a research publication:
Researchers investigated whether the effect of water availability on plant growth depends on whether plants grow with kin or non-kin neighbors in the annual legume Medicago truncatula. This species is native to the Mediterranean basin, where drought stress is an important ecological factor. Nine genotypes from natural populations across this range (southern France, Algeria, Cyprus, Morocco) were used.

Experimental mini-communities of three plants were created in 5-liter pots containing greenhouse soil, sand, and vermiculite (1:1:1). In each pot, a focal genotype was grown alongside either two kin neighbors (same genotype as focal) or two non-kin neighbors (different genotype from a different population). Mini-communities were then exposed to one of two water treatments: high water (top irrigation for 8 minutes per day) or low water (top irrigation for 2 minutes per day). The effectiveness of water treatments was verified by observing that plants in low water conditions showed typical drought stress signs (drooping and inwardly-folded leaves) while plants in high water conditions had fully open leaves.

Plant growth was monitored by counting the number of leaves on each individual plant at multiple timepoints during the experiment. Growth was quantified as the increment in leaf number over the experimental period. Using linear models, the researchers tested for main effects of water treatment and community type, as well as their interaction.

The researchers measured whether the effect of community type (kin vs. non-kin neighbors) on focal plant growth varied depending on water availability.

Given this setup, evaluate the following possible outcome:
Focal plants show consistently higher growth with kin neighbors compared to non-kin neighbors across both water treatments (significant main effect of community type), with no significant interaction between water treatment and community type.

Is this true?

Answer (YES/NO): NO